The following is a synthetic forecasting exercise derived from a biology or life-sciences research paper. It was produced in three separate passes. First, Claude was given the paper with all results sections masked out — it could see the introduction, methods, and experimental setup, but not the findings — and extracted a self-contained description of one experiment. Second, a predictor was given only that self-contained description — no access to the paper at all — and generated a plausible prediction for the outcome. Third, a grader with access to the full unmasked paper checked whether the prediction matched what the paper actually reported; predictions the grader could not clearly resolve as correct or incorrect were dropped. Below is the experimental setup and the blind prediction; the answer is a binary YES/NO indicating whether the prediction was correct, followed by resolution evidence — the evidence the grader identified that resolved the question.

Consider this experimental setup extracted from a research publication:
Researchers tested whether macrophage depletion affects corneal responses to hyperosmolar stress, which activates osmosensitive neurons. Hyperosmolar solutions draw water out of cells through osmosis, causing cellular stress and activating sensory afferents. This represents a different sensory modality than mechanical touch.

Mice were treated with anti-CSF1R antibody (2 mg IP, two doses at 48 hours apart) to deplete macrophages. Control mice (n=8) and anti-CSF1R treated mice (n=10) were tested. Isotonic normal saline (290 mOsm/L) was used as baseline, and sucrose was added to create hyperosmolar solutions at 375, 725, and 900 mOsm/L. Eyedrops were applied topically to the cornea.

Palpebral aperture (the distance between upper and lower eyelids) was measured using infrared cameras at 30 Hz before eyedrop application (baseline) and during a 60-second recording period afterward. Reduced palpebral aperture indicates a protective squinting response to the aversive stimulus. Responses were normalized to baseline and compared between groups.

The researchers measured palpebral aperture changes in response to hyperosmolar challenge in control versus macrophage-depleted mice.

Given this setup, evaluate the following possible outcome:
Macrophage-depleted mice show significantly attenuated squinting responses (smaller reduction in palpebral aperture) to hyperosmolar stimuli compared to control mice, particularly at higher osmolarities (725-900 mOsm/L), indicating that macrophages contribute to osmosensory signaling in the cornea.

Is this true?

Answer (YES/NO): NO